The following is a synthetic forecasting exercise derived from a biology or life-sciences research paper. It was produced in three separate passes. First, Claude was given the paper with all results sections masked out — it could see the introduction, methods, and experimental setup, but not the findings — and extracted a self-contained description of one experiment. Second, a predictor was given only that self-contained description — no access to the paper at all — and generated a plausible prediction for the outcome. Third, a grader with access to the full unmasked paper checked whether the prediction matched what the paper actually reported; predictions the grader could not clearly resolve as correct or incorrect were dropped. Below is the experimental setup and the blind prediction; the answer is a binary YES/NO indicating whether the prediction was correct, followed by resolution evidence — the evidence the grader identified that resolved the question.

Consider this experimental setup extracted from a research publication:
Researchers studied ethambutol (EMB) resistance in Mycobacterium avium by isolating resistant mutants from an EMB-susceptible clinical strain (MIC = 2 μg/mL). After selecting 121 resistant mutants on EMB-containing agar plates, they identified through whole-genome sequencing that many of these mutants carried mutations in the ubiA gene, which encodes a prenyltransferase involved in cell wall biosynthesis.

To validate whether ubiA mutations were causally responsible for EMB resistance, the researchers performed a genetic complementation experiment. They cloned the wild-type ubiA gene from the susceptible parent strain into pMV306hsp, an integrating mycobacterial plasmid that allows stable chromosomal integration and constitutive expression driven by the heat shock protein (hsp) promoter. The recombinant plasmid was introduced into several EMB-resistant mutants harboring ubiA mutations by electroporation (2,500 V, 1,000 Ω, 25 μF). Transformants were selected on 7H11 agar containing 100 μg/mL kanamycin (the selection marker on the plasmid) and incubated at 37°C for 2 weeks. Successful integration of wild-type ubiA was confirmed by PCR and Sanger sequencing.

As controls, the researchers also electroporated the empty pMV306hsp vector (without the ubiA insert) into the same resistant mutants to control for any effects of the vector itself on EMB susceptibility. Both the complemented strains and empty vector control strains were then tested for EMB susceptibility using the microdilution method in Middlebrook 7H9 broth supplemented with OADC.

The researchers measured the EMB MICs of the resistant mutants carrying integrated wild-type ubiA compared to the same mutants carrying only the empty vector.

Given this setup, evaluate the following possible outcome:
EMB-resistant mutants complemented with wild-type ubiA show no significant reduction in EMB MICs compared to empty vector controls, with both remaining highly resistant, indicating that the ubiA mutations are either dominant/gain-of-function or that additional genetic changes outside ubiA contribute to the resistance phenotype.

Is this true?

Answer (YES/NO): NO